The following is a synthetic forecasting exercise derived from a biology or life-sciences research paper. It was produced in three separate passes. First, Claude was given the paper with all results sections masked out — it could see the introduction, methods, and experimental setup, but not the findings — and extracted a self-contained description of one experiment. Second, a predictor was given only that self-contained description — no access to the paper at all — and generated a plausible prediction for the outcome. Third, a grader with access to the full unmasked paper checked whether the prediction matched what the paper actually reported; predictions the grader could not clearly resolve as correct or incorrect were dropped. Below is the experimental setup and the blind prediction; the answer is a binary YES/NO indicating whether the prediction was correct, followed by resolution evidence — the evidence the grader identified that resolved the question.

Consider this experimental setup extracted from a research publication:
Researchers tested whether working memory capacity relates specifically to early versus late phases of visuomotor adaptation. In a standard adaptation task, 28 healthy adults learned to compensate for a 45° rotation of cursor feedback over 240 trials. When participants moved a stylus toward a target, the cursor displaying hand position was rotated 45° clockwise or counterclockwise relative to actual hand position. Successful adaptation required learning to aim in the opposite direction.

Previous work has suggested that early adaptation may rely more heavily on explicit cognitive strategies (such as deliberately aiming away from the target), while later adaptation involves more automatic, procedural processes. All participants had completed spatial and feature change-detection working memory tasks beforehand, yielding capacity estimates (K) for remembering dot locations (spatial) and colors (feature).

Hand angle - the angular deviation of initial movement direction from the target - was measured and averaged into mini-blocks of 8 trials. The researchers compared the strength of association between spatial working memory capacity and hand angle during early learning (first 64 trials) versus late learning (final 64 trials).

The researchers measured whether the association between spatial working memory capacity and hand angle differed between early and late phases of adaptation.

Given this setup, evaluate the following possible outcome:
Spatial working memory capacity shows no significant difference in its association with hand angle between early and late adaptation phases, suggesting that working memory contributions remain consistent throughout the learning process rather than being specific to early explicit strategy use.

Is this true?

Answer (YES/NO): NO